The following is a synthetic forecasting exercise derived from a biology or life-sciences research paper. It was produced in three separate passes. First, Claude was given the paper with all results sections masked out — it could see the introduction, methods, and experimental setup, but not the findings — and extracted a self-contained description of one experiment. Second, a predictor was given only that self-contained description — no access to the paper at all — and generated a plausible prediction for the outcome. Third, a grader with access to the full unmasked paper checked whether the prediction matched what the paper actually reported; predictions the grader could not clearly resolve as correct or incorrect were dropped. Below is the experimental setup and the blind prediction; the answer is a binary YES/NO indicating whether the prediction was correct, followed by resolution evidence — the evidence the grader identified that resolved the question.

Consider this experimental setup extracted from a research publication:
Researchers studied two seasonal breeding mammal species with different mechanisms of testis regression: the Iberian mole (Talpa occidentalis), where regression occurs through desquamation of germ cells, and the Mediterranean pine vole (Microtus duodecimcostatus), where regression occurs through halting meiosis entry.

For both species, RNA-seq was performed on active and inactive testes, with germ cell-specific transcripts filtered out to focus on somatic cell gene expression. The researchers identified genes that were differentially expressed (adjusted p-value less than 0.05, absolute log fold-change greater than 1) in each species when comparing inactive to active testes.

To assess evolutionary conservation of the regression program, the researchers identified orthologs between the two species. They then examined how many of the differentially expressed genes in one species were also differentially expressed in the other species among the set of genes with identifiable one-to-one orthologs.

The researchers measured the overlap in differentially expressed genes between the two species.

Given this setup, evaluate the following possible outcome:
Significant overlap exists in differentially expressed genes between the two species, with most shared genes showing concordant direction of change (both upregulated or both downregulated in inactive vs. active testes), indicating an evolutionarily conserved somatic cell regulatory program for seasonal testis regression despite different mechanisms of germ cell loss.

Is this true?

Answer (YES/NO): YES